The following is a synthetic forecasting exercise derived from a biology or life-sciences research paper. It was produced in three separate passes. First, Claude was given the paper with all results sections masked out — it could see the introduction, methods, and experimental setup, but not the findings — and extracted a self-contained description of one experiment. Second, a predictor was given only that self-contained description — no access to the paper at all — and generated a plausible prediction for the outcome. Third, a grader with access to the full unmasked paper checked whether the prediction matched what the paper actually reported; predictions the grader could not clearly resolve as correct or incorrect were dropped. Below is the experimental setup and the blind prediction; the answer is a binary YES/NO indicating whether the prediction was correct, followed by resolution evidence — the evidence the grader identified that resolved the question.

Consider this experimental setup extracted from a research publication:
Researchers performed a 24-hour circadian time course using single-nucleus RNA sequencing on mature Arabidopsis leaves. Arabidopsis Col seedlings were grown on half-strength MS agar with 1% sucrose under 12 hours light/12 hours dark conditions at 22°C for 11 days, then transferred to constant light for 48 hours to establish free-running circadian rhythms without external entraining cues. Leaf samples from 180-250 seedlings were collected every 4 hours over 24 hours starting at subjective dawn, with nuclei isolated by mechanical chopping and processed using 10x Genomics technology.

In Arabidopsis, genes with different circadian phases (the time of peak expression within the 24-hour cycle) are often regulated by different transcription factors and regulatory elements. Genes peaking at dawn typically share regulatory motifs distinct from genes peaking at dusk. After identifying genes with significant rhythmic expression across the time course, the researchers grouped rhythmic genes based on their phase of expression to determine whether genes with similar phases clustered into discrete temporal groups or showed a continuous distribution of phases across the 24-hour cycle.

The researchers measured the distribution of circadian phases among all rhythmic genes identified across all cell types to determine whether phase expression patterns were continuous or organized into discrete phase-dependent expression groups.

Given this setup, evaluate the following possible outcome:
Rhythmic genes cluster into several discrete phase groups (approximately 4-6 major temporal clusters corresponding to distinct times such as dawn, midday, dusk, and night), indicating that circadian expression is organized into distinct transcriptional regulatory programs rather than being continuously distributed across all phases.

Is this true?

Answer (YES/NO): YES